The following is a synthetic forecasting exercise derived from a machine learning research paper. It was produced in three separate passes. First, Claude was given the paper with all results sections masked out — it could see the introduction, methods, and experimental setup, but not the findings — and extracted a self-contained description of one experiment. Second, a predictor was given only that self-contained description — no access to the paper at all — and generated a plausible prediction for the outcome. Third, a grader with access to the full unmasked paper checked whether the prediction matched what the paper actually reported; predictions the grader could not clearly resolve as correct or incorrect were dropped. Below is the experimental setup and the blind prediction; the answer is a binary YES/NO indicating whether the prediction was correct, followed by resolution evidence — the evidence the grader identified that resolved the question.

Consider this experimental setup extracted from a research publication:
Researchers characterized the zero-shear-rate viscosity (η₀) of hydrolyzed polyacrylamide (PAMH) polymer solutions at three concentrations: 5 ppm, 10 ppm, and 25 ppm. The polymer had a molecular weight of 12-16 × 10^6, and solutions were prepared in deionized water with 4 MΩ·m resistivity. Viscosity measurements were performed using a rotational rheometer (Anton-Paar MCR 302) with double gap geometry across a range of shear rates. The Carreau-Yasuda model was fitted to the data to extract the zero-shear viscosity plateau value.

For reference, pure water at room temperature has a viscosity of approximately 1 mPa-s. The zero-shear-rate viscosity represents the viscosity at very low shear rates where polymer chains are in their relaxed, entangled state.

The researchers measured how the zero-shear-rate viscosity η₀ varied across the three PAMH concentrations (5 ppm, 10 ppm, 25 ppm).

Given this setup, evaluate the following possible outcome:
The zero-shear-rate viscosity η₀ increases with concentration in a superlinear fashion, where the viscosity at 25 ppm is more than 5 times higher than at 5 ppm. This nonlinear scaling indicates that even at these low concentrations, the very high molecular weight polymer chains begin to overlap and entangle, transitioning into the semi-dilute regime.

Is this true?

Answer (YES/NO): YES